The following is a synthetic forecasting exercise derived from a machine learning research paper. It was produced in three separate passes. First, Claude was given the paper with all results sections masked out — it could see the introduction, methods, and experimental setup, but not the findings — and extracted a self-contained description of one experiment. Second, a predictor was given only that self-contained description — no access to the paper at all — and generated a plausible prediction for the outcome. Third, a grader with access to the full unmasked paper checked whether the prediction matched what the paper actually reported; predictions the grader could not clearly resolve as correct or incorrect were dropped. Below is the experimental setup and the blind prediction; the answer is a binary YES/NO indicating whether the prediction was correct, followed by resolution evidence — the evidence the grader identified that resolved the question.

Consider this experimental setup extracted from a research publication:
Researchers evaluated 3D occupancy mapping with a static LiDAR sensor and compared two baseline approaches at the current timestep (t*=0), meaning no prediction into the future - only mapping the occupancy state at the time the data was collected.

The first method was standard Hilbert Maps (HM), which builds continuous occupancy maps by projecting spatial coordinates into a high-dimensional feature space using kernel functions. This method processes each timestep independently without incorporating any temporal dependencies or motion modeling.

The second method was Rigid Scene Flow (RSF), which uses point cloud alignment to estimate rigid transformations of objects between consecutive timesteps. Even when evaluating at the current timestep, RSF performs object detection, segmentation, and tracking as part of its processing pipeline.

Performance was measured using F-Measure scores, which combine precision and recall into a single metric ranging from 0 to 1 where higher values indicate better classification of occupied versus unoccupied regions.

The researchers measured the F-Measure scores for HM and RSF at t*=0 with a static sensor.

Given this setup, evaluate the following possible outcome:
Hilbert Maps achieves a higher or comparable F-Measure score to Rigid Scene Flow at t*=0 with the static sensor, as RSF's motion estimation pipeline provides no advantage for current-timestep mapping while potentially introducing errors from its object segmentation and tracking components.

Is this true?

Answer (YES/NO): NO